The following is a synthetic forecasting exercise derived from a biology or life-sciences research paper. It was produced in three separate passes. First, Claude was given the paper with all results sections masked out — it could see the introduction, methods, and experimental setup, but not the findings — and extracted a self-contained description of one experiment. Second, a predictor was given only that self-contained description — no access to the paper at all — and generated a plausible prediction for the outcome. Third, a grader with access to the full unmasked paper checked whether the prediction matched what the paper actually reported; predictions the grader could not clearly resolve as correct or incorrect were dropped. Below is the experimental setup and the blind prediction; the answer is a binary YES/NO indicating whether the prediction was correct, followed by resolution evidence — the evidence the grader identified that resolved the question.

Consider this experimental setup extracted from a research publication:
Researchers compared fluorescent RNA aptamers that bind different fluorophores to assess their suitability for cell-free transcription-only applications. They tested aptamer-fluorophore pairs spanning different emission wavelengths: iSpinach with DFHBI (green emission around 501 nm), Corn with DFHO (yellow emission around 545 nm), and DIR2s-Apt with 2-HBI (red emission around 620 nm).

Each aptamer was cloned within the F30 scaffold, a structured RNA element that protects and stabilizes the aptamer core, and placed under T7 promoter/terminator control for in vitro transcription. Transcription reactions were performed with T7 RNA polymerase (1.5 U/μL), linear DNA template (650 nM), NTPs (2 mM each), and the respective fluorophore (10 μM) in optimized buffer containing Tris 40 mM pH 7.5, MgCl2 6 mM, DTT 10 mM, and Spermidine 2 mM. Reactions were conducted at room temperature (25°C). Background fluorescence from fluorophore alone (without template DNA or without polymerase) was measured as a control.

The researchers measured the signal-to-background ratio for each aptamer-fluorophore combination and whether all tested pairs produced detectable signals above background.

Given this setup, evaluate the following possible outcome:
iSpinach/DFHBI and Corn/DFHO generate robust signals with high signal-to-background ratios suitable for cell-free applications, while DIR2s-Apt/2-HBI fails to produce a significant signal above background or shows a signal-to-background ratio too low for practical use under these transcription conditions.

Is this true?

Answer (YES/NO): NO